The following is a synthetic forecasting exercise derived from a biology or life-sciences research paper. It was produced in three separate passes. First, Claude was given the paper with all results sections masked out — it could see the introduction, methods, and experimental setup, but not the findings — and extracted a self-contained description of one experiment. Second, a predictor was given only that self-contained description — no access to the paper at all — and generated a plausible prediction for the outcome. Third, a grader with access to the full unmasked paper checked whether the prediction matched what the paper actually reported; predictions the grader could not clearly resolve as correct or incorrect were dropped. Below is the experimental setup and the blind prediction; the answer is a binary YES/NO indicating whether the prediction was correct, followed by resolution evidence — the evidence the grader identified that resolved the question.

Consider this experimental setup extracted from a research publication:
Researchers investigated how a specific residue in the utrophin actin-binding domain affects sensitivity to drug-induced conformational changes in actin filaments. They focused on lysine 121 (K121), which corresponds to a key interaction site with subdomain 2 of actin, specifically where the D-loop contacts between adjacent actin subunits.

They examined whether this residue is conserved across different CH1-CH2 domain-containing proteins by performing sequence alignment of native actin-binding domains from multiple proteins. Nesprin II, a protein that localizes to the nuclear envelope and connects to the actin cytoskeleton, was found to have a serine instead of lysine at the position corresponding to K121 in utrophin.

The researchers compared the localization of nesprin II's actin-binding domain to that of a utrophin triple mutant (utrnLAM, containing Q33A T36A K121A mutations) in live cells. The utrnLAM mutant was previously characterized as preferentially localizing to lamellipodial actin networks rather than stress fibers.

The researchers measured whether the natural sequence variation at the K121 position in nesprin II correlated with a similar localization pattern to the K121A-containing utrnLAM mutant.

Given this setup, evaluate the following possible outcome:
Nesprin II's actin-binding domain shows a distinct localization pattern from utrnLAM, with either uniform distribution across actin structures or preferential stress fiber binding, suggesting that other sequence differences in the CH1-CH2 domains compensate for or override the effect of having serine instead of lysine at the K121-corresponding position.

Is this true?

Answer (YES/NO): NO